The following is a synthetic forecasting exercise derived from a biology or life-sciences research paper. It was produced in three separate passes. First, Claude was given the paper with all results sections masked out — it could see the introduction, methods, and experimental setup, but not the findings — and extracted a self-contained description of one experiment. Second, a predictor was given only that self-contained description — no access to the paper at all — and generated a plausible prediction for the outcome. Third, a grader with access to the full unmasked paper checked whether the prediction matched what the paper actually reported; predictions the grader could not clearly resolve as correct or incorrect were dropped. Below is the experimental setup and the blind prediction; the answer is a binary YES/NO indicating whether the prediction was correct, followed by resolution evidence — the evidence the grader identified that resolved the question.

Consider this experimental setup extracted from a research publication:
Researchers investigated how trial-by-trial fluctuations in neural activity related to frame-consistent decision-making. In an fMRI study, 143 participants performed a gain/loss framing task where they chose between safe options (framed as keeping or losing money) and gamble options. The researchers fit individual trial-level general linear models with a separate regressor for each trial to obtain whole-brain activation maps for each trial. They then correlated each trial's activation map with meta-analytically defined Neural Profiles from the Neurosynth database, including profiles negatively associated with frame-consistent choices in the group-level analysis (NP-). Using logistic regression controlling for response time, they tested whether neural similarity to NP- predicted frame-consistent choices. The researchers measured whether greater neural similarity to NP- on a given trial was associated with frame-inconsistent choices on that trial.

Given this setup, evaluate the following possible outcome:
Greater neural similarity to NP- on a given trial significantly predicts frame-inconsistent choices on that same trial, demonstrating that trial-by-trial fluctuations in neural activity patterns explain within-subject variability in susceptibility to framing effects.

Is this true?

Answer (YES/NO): NO